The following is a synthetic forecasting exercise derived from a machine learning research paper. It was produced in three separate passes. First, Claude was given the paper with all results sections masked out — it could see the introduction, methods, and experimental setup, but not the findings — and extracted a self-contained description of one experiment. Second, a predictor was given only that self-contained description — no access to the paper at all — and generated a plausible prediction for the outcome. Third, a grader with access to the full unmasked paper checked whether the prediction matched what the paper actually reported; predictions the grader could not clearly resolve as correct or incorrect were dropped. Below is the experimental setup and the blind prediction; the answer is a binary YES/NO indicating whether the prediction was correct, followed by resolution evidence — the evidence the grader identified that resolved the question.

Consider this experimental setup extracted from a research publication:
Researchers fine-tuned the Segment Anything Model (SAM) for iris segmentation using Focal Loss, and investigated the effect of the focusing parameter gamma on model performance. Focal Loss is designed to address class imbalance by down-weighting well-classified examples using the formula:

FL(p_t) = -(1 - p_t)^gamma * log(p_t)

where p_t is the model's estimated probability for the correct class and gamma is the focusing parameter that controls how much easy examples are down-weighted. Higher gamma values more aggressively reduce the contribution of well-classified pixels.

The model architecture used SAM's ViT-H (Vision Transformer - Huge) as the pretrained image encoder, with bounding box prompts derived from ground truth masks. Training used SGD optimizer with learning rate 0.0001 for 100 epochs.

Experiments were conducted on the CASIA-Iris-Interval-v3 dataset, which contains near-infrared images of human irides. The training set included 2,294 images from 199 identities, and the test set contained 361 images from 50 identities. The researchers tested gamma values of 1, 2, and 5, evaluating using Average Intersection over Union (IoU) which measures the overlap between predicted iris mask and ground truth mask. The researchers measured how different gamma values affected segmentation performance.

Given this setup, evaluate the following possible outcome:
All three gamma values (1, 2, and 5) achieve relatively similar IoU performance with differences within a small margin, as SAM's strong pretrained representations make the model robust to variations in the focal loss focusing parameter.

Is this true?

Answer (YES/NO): NO